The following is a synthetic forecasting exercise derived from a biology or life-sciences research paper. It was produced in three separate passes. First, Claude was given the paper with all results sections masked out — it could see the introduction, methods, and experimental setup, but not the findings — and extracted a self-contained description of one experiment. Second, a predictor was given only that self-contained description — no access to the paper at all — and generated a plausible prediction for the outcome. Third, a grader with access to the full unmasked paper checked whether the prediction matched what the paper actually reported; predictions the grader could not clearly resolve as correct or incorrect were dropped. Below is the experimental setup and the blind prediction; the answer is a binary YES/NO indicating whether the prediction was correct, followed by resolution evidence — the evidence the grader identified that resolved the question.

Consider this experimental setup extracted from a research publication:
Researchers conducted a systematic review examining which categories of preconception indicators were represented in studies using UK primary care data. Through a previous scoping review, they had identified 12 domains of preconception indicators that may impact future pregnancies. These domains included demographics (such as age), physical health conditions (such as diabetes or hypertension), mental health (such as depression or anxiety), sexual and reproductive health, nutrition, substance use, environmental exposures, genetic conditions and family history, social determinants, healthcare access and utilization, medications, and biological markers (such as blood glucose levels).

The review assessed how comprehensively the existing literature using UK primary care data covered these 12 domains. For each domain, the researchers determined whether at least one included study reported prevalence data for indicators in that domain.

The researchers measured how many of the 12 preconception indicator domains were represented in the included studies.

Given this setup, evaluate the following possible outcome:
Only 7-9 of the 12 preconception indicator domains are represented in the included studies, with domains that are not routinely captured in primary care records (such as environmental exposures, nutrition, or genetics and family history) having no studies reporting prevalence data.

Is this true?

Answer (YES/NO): NO